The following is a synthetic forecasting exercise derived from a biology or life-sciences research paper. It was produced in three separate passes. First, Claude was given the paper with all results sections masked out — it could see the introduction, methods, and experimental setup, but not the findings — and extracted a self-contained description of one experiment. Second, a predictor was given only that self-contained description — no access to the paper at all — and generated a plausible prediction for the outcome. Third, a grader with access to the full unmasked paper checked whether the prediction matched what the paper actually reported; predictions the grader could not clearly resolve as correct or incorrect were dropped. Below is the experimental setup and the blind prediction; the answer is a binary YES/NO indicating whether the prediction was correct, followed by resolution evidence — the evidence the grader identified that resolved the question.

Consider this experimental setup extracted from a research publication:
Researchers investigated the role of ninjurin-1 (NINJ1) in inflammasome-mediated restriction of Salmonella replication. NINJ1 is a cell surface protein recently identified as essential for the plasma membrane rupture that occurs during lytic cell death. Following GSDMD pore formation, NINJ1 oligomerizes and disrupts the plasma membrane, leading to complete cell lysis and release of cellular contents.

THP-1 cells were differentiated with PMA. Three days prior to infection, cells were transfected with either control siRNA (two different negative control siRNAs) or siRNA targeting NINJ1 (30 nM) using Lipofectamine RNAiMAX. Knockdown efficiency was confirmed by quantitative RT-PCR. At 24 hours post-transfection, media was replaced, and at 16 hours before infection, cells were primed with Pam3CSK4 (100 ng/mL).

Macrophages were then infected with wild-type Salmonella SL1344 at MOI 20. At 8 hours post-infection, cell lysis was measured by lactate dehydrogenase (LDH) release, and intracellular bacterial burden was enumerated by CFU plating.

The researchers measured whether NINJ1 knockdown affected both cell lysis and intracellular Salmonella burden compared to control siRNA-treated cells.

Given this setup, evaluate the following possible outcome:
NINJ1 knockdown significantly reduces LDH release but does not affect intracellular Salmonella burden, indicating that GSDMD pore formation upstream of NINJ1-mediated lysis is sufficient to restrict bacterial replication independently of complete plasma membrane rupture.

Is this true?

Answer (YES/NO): NO